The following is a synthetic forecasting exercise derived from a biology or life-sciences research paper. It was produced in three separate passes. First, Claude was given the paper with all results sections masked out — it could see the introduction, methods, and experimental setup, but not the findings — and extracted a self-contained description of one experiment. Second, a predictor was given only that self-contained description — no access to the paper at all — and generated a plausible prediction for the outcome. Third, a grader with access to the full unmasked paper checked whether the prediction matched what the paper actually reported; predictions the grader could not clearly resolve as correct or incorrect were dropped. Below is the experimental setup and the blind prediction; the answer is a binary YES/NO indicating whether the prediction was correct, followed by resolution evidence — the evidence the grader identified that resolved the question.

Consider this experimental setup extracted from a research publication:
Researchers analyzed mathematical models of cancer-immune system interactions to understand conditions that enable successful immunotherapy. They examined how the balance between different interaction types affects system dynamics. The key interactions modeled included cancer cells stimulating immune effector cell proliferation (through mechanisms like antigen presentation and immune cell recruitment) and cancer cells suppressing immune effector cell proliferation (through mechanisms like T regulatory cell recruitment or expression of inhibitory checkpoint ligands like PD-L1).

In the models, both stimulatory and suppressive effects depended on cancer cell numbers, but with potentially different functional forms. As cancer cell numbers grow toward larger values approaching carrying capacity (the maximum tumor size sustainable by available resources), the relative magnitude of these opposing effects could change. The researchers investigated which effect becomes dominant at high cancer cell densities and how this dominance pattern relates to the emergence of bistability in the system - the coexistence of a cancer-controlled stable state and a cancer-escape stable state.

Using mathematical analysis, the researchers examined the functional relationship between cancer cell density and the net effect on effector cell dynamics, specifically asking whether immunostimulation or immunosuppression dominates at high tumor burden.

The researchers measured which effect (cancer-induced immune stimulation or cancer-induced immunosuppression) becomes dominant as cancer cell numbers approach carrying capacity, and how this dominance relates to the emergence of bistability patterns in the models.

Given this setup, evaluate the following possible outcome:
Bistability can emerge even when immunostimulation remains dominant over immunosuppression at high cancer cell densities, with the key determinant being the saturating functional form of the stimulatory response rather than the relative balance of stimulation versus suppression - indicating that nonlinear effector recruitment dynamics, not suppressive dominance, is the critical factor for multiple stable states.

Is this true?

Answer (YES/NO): NO